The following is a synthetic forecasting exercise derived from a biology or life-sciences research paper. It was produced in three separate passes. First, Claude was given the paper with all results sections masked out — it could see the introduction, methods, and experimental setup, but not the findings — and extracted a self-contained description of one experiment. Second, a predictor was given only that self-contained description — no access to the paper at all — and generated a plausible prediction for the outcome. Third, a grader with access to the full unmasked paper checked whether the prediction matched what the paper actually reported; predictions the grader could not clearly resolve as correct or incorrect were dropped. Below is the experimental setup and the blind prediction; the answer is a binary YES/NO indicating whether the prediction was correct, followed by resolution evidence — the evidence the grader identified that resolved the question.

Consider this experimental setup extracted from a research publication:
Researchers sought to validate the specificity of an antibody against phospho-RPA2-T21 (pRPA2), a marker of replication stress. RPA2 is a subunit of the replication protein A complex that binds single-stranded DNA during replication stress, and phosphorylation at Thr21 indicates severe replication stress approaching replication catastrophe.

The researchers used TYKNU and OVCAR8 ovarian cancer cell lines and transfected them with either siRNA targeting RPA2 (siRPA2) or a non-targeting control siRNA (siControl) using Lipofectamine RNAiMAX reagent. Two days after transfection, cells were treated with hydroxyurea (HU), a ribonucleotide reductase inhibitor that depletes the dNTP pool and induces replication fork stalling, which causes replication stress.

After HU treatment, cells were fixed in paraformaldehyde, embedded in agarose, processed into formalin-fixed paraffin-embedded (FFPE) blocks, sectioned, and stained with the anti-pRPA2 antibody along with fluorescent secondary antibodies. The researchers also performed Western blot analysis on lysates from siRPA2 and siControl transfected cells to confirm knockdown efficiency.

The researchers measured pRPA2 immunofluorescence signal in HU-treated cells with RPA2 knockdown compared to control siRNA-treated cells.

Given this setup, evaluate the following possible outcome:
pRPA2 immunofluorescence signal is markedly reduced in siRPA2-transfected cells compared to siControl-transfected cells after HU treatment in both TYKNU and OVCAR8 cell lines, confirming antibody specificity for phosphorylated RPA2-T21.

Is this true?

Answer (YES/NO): YES